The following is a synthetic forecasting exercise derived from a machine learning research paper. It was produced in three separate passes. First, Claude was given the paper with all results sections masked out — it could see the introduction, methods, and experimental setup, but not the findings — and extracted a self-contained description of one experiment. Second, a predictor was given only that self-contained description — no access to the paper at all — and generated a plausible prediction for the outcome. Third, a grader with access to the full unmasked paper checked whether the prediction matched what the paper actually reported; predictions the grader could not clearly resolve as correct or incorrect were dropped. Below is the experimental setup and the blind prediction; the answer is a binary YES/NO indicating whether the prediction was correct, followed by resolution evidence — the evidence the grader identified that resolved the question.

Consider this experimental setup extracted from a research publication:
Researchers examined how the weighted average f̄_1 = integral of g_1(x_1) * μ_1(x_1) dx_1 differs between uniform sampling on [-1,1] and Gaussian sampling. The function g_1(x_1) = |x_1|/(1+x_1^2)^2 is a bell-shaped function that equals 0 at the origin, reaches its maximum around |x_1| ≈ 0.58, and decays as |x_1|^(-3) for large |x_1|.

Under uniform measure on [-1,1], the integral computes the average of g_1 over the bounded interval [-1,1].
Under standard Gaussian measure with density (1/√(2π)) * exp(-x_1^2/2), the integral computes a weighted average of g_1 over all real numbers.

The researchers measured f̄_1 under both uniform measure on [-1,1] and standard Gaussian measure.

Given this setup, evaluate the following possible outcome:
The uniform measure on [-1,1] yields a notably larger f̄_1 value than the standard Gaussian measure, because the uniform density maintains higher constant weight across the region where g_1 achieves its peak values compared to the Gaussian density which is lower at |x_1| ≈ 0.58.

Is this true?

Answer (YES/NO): NO